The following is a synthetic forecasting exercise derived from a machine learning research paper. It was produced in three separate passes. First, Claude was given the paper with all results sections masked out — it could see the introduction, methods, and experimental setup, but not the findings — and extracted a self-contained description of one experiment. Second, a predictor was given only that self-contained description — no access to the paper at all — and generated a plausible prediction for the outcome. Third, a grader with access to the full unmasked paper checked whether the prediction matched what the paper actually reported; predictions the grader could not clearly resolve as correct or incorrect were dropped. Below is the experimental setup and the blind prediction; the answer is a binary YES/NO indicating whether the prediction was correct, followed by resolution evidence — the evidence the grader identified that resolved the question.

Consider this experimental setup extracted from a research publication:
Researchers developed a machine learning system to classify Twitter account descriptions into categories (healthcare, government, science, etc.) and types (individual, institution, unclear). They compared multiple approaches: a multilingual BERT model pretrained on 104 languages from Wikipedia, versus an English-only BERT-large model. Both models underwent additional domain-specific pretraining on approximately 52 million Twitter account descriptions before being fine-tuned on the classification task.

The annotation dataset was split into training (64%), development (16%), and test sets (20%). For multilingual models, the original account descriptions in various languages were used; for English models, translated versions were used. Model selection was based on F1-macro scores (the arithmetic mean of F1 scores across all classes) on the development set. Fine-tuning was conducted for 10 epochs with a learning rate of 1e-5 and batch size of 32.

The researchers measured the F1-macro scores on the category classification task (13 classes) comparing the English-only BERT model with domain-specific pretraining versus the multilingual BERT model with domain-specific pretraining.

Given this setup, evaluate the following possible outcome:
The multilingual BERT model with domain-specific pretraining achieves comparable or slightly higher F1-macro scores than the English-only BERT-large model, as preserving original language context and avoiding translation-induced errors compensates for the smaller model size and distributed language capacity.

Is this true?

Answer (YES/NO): NO